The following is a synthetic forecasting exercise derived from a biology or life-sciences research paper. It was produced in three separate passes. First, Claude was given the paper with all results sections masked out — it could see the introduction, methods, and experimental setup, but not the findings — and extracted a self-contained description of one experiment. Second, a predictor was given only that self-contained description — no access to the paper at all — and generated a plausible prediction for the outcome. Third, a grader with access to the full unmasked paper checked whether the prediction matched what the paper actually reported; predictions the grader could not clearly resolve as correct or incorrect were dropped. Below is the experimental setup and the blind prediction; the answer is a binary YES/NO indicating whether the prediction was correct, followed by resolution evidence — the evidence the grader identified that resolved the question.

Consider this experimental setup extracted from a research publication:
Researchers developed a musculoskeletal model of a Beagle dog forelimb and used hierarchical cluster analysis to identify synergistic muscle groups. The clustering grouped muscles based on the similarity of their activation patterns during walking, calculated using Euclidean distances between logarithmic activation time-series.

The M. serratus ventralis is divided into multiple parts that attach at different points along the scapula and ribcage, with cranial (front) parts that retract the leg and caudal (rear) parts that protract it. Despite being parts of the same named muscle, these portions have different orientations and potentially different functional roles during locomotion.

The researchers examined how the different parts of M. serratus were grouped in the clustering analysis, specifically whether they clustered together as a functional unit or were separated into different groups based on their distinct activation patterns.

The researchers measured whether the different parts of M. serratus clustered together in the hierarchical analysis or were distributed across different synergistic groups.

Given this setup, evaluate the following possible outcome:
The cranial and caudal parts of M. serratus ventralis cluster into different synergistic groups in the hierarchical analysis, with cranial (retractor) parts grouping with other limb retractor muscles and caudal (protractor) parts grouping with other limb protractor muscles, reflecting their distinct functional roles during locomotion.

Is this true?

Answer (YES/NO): NO